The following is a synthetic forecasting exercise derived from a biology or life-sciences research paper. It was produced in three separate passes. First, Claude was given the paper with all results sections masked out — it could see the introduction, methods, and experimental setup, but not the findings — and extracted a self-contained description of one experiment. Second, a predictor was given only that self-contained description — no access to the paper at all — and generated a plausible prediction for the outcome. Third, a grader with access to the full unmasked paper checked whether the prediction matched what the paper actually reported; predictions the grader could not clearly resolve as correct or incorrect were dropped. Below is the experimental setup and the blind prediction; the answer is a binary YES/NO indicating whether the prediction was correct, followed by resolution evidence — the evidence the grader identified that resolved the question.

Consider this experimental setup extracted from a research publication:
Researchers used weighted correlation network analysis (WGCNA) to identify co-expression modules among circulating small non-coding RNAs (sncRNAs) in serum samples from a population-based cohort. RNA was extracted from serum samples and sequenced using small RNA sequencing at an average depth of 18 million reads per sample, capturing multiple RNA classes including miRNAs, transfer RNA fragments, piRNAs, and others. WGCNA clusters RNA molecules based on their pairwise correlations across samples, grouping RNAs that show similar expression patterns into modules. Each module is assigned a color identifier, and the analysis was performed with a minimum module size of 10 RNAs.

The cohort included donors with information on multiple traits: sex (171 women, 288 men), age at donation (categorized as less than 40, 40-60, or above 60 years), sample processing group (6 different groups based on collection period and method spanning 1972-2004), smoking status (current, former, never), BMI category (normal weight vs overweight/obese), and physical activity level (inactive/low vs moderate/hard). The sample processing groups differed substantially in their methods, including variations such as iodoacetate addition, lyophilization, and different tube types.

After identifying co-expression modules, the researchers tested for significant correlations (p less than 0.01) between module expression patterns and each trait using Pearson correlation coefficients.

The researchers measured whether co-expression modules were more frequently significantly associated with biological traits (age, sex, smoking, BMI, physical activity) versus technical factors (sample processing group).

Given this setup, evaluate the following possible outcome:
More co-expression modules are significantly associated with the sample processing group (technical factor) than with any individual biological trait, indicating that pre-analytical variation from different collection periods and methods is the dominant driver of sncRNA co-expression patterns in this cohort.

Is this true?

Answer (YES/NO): NO